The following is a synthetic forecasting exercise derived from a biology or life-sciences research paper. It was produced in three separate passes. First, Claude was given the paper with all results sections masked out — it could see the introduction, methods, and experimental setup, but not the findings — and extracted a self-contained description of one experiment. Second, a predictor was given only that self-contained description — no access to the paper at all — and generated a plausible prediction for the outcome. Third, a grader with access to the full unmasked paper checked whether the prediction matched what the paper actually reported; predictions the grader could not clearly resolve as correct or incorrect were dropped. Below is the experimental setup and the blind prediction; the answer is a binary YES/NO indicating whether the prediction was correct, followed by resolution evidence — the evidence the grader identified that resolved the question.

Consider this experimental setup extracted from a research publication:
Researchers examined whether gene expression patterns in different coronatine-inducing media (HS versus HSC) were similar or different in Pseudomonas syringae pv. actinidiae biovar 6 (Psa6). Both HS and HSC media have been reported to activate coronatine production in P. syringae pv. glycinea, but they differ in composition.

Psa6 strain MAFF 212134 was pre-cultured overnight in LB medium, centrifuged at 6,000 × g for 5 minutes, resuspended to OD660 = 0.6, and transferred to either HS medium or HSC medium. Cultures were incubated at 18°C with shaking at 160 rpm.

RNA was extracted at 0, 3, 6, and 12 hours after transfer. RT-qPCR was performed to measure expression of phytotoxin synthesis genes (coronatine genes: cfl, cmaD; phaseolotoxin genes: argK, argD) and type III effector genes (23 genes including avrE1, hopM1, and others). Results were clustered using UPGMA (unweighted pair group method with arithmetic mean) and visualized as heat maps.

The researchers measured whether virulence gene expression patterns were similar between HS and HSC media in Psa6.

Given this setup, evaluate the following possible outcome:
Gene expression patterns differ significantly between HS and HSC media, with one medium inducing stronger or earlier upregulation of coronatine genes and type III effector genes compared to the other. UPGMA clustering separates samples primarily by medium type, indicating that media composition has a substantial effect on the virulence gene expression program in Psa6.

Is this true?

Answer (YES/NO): NO